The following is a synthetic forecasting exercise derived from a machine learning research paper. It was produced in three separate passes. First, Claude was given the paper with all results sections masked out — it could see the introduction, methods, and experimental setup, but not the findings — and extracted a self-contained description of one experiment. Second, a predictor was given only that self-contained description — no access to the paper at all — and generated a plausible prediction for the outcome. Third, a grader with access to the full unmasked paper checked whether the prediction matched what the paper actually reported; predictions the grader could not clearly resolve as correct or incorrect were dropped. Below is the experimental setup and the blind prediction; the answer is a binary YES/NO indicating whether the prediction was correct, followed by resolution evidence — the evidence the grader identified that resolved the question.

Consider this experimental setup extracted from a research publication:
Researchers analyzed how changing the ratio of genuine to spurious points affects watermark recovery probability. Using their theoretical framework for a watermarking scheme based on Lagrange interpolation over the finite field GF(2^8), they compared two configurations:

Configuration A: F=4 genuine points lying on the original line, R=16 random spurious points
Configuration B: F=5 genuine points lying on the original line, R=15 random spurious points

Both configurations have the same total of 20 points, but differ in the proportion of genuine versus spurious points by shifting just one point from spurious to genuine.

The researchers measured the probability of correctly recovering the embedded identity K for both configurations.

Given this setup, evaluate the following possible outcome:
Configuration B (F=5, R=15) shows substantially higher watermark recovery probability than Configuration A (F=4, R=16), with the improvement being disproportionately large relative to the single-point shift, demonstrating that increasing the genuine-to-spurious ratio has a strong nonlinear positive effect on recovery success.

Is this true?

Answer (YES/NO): YES